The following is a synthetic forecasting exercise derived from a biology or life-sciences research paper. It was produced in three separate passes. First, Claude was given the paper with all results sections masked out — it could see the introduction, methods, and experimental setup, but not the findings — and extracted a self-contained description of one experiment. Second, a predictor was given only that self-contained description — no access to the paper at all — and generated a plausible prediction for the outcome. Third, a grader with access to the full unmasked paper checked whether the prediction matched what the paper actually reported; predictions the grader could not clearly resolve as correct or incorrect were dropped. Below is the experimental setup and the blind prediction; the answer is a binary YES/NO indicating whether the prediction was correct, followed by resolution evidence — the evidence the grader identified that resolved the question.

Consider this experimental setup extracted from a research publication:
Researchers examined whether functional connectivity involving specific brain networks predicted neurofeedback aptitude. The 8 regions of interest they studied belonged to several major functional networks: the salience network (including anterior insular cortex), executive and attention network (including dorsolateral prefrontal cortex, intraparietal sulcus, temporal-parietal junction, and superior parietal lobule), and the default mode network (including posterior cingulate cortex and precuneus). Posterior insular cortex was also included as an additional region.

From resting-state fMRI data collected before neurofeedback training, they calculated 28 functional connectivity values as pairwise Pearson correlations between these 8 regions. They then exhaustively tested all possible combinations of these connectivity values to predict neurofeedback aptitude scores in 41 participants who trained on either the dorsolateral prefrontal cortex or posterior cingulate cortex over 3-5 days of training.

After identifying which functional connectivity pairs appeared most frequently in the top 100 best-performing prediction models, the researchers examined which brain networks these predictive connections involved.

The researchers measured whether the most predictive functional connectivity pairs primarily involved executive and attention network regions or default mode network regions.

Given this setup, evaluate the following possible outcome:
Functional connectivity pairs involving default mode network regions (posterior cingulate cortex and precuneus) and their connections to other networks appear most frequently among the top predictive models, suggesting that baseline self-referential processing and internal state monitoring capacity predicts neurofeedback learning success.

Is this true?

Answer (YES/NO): YES